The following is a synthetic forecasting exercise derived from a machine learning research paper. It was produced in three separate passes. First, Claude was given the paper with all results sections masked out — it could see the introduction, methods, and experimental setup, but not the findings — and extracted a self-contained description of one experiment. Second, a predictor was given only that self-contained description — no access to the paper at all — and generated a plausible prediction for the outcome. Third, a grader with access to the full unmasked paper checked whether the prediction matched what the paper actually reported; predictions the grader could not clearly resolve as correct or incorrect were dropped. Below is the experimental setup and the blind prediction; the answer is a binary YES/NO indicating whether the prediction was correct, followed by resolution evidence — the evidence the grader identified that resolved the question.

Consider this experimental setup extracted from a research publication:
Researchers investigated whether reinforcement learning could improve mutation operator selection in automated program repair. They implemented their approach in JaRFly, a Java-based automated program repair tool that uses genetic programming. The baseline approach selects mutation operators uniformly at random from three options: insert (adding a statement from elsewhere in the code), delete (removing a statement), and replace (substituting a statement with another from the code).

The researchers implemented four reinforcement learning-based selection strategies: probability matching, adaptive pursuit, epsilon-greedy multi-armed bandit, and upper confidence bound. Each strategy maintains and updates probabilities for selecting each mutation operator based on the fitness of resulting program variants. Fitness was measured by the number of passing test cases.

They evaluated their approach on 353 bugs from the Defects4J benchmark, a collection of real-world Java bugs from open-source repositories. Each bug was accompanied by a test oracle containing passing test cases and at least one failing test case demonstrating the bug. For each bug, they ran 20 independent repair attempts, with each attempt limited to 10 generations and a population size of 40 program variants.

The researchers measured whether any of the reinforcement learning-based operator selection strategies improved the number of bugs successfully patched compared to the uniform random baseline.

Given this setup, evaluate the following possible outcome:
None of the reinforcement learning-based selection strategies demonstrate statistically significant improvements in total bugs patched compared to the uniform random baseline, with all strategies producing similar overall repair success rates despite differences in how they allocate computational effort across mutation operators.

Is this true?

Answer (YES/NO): YES